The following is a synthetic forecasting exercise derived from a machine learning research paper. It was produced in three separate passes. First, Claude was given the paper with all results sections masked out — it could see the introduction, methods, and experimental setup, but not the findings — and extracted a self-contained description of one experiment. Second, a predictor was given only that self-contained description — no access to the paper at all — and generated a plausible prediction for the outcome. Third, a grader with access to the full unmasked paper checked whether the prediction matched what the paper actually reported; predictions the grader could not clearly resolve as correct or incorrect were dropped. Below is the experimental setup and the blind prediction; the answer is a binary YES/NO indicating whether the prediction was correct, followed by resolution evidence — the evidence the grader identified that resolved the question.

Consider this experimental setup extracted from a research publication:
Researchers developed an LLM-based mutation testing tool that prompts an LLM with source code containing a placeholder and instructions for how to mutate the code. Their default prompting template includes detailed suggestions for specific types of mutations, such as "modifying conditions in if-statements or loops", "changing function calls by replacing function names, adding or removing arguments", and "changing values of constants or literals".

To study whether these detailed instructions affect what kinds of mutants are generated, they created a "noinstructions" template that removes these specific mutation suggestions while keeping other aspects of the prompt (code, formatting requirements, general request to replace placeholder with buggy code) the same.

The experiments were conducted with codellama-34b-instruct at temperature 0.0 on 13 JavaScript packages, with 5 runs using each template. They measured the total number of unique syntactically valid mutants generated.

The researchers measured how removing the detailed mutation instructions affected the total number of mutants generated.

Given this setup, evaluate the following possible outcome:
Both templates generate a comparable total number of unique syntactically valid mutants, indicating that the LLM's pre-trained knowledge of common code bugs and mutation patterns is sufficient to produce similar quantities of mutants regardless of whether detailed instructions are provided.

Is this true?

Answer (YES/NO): YES